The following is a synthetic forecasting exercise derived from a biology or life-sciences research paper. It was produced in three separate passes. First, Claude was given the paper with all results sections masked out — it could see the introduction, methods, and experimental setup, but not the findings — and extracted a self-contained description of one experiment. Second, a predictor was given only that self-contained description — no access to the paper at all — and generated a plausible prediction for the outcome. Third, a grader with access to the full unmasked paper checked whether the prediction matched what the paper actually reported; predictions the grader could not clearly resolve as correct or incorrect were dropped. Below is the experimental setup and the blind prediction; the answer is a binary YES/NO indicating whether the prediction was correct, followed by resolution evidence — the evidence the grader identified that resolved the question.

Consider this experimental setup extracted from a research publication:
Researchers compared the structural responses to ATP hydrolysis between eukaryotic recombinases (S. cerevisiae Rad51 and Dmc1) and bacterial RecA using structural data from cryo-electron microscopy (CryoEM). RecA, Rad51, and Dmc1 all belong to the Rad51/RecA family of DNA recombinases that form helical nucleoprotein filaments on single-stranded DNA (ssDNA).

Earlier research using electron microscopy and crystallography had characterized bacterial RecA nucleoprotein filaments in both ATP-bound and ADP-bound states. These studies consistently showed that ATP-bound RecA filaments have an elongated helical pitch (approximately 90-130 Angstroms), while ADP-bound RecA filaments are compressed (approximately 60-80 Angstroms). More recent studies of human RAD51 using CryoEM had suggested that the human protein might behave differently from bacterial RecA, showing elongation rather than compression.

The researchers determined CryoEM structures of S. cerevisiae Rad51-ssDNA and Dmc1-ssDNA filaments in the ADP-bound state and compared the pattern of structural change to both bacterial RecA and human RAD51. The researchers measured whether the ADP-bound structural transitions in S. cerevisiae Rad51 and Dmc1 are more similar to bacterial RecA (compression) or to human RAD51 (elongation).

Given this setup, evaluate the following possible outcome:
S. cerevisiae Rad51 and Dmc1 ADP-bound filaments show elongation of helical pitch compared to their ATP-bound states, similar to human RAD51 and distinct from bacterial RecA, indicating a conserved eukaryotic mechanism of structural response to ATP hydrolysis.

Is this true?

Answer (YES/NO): YES